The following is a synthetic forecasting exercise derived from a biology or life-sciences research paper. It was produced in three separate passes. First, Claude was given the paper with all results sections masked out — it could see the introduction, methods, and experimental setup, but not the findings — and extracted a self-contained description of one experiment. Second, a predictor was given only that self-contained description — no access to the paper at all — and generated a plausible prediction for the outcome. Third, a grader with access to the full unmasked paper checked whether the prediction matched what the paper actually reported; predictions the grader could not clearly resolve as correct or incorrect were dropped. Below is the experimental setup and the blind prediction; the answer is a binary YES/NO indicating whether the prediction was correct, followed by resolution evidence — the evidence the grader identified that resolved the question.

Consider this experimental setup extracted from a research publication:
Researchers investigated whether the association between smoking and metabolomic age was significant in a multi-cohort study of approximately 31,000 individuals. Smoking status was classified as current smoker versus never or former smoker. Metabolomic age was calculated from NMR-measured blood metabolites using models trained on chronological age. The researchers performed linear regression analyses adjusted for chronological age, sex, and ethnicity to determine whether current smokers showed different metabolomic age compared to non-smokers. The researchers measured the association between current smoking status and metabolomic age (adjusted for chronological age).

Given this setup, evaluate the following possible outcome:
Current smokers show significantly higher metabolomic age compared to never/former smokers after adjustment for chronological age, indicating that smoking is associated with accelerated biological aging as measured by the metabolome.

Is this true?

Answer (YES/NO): YES